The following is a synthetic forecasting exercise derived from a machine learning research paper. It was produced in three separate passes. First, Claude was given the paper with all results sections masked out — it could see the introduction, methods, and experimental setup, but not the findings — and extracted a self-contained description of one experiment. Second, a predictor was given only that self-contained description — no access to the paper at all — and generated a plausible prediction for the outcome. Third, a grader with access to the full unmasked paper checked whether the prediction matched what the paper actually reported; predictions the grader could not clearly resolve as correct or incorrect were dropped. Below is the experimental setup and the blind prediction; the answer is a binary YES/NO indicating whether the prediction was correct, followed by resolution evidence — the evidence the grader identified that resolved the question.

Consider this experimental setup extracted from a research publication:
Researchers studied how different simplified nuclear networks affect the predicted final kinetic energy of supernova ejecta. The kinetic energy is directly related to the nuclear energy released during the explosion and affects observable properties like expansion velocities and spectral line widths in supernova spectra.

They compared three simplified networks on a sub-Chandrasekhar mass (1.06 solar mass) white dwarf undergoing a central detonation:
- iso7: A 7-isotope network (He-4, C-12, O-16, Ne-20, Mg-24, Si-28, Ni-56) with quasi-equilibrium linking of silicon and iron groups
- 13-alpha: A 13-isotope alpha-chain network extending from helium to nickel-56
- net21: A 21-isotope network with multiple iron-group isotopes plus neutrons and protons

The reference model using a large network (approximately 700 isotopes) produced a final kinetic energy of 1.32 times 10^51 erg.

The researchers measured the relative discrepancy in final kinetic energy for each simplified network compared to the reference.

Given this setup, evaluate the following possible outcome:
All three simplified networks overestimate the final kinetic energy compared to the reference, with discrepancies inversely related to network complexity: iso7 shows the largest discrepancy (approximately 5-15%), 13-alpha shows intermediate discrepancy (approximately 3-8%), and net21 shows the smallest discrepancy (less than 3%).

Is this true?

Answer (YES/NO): NO